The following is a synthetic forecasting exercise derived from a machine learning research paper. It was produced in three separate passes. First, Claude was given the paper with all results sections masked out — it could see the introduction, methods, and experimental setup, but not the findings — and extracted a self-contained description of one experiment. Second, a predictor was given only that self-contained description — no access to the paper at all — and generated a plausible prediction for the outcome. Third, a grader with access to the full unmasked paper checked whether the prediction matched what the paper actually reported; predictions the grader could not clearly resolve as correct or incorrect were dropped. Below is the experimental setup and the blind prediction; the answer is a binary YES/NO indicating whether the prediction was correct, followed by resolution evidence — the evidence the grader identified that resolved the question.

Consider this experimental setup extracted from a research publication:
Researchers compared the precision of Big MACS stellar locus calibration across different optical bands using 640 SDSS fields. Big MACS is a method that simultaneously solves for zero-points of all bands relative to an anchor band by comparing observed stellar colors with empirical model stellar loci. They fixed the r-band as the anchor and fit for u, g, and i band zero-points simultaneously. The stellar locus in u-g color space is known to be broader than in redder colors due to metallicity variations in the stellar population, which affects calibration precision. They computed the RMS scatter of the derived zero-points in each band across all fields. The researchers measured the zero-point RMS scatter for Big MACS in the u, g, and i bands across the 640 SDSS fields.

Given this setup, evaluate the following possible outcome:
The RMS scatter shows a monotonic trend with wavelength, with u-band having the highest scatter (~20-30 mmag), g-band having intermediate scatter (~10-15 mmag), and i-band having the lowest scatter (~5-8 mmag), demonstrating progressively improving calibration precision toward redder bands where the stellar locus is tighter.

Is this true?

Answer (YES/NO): NO